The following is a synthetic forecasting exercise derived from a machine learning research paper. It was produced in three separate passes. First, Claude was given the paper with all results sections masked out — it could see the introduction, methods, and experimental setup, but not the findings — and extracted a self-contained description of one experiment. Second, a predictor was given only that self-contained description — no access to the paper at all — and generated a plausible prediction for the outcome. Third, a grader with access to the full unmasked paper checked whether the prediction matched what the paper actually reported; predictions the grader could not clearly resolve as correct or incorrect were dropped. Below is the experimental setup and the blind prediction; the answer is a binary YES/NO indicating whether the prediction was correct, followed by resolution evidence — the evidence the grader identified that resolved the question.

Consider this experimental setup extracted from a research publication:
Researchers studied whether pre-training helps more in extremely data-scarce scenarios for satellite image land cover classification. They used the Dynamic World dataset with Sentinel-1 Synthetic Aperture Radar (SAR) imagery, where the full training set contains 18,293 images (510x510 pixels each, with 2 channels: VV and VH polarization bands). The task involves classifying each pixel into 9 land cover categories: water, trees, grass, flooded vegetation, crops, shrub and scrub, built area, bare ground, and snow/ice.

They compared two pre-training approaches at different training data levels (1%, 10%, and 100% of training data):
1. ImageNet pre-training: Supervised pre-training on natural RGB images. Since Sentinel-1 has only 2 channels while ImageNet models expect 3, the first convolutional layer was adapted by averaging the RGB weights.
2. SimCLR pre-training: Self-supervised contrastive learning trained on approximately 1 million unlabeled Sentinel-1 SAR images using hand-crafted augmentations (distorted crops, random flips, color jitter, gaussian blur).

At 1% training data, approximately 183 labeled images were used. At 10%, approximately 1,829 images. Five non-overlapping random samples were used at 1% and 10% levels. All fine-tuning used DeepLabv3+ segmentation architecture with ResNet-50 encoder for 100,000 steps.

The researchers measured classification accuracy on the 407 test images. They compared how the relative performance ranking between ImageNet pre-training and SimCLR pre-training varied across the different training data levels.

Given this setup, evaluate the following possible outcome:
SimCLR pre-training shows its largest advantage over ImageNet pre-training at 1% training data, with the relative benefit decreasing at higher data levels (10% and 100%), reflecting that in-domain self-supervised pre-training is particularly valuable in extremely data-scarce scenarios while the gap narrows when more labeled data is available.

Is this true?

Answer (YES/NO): YES